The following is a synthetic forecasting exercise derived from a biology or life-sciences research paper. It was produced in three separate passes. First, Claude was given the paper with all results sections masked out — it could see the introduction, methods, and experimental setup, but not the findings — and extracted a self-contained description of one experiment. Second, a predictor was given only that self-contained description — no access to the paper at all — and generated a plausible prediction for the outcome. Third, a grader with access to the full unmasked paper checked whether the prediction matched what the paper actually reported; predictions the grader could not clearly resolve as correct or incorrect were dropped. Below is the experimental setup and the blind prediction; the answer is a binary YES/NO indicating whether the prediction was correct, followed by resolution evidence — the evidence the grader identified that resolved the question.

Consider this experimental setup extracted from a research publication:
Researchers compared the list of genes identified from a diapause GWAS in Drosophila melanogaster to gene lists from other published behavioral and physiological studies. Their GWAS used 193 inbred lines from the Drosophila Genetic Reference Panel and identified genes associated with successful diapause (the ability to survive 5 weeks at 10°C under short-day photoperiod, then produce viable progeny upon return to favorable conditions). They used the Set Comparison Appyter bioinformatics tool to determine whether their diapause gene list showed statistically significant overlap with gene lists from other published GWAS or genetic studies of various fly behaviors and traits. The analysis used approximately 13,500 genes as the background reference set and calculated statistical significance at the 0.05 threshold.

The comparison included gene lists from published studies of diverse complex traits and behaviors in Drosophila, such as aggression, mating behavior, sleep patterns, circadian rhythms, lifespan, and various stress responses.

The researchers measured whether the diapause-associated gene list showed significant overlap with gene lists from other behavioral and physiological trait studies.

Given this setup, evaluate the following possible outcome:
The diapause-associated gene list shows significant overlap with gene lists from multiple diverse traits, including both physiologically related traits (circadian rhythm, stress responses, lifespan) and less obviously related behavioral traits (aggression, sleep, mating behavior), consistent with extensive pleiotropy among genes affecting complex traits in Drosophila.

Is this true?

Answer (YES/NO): NO